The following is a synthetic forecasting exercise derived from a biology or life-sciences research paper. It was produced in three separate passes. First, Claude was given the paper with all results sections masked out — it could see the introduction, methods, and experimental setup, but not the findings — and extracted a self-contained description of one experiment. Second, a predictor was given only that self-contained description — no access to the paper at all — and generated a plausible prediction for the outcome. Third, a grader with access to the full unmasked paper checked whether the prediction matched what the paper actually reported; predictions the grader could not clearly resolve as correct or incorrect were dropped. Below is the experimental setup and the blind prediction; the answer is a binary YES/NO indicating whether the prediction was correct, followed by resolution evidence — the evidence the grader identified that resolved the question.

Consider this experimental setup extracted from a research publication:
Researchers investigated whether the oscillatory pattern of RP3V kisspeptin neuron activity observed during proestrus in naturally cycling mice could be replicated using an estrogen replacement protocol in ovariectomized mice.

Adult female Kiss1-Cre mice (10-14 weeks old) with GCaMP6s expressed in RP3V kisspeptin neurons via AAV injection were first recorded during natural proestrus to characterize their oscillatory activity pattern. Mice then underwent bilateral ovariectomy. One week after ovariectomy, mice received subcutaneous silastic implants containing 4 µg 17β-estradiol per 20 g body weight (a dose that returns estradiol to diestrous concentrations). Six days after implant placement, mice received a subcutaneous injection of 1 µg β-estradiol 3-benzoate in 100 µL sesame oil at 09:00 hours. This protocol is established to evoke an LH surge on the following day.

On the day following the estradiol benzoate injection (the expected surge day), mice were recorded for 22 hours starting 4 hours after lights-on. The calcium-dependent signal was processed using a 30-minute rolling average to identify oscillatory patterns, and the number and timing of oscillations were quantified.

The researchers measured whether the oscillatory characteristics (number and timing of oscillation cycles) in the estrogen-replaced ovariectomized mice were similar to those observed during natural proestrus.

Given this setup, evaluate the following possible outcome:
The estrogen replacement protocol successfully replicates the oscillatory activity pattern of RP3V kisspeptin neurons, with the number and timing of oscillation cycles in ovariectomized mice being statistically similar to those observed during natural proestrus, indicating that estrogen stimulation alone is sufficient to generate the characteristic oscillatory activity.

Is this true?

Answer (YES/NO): NO